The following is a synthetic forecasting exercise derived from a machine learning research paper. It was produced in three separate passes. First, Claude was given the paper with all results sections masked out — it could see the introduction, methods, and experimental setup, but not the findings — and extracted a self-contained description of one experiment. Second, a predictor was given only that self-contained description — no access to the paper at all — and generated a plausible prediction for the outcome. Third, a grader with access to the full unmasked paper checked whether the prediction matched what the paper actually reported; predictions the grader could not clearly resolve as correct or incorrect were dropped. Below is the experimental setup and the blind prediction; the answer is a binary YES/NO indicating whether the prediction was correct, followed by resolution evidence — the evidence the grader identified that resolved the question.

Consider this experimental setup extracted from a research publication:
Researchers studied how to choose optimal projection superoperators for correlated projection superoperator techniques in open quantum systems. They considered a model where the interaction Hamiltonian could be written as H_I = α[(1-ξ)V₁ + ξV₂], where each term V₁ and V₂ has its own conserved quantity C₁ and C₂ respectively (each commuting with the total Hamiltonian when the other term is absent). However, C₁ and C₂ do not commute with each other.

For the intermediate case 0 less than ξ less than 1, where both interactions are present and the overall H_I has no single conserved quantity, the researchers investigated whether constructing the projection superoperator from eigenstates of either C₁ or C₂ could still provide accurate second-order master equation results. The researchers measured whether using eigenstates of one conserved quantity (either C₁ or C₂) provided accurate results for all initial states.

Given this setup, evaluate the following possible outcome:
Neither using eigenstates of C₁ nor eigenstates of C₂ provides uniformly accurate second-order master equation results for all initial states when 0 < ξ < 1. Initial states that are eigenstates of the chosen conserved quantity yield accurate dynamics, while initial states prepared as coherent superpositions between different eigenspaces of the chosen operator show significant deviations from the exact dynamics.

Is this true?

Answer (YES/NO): NO